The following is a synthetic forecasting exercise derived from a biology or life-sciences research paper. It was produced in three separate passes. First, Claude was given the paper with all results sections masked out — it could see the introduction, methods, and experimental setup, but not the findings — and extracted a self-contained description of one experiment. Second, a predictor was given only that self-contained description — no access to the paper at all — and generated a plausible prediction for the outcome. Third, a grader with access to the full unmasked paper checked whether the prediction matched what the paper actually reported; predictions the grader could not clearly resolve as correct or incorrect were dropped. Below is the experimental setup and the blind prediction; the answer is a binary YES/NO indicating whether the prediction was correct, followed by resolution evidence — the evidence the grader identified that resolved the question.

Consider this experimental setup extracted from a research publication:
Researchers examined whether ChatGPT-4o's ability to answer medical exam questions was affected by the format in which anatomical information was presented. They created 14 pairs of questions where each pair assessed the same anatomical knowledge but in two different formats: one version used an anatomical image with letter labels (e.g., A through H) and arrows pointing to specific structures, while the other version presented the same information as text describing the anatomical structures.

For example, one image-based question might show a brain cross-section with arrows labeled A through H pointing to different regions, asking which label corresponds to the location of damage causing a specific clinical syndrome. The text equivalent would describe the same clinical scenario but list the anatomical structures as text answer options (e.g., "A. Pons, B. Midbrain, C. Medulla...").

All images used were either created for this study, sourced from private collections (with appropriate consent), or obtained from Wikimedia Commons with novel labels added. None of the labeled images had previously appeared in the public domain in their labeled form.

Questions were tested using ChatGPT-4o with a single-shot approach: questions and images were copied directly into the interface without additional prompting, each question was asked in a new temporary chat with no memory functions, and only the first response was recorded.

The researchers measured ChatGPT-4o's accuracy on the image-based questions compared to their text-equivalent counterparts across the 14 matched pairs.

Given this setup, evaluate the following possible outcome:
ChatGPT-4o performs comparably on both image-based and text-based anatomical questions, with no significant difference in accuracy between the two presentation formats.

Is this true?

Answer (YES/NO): NO